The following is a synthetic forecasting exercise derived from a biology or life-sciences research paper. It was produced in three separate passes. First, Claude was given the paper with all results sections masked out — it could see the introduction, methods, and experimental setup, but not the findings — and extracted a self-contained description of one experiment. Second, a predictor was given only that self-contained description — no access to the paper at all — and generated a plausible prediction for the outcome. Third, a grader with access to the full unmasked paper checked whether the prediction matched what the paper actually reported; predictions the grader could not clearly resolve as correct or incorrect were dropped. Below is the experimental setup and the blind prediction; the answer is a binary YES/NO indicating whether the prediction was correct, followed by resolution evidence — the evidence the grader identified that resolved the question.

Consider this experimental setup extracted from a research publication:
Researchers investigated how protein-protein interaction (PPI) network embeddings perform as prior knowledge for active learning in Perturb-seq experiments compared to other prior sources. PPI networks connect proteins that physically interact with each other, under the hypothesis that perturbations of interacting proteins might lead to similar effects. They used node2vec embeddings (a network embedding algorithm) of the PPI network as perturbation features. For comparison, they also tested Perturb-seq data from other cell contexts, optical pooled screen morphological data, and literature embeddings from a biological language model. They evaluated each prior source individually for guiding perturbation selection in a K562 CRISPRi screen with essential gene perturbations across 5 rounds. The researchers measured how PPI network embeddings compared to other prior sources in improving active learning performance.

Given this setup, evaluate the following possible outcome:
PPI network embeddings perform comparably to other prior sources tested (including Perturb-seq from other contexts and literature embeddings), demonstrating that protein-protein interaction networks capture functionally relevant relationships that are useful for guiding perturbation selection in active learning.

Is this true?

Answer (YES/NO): NO